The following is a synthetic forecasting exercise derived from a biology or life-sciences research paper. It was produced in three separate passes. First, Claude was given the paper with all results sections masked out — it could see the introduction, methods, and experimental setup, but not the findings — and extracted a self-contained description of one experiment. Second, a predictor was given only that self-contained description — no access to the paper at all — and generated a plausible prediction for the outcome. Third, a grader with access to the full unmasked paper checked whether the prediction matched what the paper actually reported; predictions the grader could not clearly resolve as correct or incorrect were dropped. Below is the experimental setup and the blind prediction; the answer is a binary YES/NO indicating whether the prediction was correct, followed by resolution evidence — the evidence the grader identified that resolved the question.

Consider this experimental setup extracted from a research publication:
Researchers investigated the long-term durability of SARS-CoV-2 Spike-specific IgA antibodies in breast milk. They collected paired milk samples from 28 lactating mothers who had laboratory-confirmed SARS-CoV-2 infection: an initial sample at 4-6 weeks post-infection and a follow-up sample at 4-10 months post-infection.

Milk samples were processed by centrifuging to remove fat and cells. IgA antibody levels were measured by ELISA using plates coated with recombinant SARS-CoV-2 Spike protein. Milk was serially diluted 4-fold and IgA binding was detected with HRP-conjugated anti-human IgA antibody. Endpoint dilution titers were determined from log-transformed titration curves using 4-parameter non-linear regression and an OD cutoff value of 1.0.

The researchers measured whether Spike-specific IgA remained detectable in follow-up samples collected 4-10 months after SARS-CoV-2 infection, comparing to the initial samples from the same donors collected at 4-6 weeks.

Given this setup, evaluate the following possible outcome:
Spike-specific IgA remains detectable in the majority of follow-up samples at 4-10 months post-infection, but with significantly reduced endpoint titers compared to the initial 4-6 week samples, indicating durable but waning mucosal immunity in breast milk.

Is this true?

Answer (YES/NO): NO